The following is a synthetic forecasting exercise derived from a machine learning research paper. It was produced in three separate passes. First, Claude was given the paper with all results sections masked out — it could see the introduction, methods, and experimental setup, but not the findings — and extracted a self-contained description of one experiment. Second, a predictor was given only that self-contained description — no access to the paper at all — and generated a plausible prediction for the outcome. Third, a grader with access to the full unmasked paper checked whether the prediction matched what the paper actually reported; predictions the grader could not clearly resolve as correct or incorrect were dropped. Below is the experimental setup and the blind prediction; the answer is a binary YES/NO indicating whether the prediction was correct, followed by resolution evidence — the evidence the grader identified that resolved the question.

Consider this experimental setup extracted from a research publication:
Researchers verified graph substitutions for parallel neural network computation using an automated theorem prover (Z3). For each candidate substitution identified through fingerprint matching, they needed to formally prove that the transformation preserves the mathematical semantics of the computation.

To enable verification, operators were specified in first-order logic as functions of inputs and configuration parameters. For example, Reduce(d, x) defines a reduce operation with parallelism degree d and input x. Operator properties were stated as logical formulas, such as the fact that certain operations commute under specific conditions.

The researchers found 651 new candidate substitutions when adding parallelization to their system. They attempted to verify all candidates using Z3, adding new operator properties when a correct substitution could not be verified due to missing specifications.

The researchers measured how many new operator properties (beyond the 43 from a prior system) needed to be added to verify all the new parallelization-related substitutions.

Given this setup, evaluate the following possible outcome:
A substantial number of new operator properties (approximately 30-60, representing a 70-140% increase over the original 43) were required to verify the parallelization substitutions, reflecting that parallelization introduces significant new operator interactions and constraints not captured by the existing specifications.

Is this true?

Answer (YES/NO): YES